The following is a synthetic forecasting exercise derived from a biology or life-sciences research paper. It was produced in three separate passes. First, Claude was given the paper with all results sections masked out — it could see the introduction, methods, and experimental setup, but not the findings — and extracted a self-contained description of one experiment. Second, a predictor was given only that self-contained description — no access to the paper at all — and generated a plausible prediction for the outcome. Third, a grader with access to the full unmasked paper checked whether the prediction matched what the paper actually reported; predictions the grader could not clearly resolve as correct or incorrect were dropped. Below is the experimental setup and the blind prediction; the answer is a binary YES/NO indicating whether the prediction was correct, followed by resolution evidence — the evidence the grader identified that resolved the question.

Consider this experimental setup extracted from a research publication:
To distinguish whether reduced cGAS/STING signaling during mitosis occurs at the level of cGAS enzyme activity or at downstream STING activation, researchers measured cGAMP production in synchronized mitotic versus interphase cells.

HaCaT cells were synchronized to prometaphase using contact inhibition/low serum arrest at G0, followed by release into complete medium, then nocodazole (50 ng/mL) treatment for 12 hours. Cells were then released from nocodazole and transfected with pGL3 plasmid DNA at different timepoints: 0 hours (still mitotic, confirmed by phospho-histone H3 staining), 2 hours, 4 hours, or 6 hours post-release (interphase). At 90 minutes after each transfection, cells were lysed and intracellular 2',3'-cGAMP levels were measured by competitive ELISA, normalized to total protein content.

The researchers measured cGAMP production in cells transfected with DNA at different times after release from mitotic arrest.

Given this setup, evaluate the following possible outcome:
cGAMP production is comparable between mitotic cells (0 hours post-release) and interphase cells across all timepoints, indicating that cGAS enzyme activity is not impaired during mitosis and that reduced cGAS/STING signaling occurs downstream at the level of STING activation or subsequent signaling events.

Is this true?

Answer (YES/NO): NO